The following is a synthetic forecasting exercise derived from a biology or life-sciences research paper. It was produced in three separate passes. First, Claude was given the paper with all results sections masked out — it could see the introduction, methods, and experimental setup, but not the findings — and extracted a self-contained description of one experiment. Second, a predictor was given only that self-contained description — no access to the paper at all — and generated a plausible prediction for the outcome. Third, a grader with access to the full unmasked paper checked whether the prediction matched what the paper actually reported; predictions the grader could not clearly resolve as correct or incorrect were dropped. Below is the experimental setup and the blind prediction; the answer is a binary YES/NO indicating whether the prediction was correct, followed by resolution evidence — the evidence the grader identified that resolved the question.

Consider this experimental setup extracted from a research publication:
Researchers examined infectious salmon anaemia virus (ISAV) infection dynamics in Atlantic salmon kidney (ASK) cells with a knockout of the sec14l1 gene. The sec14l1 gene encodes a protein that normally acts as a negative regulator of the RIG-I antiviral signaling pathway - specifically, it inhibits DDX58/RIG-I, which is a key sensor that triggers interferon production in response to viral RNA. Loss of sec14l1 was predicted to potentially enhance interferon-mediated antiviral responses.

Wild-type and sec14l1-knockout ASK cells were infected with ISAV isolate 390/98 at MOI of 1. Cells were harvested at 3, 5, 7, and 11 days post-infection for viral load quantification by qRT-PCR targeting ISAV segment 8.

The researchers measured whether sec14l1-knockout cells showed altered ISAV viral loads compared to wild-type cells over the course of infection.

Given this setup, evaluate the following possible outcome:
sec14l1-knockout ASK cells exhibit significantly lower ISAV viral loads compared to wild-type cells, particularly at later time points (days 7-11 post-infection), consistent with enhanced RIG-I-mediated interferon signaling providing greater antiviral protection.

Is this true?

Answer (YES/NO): YES